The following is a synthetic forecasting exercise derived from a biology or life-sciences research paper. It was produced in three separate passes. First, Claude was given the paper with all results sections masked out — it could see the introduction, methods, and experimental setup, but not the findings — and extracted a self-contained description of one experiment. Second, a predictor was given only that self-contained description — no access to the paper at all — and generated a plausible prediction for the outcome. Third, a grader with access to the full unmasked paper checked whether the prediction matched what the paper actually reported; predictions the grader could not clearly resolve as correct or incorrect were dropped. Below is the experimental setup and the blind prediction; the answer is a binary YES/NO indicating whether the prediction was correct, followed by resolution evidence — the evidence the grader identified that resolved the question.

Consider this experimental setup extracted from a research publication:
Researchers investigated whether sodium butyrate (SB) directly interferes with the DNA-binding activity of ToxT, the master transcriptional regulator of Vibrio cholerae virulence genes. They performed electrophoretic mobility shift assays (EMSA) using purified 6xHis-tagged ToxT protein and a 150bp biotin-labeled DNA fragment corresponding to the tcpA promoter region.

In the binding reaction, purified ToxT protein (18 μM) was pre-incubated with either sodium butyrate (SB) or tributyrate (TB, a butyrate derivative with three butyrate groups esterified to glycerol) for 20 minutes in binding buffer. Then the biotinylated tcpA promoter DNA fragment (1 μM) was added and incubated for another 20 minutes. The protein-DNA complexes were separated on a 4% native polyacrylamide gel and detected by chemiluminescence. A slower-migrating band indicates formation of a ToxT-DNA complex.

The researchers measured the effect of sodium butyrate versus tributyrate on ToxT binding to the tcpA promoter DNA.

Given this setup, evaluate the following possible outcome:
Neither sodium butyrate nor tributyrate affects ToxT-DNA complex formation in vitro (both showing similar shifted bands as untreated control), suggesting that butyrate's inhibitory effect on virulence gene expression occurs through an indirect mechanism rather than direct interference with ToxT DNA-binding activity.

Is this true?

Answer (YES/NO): NO